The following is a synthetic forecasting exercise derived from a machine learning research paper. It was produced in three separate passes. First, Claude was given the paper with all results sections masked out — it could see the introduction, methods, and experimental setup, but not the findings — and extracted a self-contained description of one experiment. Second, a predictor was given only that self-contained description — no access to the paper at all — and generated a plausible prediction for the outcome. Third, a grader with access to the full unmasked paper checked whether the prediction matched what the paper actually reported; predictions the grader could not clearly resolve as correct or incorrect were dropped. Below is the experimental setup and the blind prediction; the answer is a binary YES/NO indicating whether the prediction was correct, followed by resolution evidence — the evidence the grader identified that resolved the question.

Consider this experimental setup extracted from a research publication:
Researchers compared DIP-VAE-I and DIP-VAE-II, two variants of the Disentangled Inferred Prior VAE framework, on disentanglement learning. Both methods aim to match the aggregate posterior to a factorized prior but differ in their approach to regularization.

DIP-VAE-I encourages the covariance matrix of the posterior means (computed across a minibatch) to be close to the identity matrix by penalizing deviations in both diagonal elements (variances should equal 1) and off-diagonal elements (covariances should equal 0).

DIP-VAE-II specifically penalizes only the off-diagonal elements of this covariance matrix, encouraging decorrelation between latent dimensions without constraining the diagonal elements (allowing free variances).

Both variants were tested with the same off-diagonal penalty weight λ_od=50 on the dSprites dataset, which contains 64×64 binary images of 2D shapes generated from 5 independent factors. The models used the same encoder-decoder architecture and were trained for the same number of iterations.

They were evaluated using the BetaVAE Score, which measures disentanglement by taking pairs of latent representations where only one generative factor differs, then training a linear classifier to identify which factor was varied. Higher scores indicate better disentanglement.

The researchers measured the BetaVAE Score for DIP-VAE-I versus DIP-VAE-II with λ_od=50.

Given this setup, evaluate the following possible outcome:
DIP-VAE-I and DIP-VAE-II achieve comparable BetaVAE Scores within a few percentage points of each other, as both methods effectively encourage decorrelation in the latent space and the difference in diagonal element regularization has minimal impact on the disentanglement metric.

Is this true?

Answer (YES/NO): NO